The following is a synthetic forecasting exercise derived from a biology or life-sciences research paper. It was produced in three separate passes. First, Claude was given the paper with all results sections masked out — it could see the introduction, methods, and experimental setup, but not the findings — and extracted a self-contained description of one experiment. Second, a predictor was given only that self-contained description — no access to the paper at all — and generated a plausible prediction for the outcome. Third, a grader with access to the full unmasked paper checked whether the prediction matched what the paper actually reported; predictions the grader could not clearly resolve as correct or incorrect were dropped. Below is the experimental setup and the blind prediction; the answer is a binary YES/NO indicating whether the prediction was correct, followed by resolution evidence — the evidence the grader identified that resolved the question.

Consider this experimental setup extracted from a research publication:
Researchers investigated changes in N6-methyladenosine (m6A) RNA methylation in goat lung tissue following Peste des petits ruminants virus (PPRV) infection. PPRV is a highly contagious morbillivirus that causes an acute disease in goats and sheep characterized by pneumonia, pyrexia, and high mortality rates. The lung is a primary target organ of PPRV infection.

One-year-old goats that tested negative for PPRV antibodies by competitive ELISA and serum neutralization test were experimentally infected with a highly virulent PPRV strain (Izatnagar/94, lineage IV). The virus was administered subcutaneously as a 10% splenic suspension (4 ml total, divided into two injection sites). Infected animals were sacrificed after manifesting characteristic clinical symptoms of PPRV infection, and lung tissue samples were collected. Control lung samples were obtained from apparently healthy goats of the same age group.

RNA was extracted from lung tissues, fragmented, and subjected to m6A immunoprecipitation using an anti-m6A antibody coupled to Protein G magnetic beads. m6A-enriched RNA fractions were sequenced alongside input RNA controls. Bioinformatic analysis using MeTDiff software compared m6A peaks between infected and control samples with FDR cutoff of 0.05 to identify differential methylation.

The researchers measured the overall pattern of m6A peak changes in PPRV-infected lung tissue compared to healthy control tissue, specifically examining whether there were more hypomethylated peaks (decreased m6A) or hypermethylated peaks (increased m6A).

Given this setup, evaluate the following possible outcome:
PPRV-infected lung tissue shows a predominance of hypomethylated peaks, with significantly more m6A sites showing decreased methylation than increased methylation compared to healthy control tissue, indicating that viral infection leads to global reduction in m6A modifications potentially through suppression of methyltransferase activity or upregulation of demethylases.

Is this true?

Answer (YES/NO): YES